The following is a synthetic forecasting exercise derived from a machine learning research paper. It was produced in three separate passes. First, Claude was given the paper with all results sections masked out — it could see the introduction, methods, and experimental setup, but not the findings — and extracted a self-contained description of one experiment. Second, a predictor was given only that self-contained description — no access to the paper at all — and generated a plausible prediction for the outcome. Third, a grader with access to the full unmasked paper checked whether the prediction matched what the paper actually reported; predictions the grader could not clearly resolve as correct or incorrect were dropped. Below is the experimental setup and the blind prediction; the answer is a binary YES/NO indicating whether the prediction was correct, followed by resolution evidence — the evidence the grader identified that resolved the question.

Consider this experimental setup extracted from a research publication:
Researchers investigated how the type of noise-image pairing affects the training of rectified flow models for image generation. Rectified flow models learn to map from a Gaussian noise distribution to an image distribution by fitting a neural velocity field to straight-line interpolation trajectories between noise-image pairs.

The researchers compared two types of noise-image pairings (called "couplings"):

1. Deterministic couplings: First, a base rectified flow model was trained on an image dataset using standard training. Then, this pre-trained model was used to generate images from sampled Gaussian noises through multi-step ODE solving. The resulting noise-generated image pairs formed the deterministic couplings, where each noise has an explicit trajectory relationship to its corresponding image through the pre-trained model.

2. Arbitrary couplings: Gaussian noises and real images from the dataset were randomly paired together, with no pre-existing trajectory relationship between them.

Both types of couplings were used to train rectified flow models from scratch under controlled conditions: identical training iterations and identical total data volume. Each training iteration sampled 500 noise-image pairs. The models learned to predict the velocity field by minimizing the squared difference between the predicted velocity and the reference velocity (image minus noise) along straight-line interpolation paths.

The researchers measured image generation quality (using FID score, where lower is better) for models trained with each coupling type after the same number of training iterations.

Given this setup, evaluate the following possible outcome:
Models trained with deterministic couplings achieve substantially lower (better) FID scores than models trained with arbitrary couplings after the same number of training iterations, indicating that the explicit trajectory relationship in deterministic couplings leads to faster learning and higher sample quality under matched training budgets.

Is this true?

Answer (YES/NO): YES